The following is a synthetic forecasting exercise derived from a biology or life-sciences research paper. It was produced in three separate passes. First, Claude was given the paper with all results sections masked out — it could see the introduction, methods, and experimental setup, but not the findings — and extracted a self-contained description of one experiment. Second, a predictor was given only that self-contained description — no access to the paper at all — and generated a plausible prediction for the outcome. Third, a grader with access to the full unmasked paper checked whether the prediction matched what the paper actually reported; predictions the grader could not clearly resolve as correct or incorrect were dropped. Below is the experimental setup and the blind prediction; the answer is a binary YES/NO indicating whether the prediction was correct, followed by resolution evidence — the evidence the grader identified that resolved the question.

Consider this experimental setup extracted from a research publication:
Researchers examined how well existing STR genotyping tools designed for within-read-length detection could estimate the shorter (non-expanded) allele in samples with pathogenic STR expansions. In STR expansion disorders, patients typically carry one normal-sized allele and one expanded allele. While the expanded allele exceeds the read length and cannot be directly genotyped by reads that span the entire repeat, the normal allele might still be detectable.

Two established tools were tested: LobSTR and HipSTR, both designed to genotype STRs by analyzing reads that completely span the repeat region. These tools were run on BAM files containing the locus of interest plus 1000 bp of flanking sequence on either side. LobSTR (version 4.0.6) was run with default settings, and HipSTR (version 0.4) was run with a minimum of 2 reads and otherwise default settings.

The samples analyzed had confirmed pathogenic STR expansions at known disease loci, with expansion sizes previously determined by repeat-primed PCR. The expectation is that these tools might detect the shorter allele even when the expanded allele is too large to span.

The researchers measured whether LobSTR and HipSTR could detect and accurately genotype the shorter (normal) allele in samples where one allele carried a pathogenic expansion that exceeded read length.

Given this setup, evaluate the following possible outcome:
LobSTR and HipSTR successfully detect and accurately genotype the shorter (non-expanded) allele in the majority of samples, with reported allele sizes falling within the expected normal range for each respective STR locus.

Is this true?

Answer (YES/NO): NO